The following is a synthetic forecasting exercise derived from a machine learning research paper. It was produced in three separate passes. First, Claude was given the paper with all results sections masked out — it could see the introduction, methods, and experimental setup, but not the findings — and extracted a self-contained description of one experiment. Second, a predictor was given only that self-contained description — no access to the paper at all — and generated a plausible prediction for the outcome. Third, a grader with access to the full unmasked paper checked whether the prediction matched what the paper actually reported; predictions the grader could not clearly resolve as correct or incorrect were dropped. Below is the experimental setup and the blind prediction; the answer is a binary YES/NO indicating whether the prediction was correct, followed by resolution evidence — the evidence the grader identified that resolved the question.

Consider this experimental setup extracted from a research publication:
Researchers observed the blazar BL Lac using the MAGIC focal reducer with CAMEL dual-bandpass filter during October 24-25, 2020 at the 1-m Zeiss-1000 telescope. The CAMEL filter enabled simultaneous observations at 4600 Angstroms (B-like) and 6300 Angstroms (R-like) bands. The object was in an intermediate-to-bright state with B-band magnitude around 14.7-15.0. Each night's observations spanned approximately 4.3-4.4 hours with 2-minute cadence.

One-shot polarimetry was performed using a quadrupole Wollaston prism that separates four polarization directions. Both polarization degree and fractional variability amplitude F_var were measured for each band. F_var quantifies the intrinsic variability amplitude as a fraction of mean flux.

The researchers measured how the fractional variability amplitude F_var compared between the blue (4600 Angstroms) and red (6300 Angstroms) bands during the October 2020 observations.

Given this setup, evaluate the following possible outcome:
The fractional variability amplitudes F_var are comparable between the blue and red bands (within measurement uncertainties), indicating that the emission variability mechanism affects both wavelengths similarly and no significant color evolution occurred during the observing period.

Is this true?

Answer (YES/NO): NO